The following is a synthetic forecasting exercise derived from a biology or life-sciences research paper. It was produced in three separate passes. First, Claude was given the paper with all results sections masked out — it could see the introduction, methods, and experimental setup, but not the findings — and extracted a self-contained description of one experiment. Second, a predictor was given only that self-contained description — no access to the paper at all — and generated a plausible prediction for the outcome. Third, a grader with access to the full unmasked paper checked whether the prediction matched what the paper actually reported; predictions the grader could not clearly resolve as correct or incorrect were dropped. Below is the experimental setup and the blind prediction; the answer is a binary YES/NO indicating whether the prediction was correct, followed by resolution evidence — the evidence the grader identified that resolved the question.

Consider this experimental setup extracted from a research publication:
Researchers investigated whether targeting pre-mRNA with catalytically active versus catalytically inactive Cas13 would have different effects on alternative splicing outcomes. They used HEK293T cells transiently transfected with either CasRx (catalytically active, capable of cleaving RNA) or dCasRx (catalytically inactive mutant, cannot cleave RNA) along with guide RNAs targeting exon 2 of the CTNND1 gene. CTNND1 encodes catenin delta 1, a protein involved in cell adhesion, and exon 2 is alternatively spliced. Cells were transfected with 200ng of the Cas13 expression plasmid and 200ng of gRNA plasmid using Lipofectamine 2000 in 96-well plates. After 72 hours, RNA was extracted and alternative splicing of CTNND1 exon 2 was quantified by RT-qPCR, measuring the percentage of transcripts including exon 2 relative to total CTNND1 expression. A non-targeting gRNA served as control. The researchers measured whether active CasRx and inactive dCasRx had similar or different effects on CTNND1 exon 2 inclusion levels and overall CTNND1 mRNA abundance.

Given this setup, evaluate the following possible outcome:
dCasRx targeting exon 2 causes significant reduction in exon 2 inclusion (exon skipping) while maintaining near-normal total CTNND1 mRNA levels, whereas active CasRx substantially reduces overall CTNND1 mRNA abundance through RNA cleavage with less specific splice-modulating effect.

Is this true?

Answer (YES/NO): YES